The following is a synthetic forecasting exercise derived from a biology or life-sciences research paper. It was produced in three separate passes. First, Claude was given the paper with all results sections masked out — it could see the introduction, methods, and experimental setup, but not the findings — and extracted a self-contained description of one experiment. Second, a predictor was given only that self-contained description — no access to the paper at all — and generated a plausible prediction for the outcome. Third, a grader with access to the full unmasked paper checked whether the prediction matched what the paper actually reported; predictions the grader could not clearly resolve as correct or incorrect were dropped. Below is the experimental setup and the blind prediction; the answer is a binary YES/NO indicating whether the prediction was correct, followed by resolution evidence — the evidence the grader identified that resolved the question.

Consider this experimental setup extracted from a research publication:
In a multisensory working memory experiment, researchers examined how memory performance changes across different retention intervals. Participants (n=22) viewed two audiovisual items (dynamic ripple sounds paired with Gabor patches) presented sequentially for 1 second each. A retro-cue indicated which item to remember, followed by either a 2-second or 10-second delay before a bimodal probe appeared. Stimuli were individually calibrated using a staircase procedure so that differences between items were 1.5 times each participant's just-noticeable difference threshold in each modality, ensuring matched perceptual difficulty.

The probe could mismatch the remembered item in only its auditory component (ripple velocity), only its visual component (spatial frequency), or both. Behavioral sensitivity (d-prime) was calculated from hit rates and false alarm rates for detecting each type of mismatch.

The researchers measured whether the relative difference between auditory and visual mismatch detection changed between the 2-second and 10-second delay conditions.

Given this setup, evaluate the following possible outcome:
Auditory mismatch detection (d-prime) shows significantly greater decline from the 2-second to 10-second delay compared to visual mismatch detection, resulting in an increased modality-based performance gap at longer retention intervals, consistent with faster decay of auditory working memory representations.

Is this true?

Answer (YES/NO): NO